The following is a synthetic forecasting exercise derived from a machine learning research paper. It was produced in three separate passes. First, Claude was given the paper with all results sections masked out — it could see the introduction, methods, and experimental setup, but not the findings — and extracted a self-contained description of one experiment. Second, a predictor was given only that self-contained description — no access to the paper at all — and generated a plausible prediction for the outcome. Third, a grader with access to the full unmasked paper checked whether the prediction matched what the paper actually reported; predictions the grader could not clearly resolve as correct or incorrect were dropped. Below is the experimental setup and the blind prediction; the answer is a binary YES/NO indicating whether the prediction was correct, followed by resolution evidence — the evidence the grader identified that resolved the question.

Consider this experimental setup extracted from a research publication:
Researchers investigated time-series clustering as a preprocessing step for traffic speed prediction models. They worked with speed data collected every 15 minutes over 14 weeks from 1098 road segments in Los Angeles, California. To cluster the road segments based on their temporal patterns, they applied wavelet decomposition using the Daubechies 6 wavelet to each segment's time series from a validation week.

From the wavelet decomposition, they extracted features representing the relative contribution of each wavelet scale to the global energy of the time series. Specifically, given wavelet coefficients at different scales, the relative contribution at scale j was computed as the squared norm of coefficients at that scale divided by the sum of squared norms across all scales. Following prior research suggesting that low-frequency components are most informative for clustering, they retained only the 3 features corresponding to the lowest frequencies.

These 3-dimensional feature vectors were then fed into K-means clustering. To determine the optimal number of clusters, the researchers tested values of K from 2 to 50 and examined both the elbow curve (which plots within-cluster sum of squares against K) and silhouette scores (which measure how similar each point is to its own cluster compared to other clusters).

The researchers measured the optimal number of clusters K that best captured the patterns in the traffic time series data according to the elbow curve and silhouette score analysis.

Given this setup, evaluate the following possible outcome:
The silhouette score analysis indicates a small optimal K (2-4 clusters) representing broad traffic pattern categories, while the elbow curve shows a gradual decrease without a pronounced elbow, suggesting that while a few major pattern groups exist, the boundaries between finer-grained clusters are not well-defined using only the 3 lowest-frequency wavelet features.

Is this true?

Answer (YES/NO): NO